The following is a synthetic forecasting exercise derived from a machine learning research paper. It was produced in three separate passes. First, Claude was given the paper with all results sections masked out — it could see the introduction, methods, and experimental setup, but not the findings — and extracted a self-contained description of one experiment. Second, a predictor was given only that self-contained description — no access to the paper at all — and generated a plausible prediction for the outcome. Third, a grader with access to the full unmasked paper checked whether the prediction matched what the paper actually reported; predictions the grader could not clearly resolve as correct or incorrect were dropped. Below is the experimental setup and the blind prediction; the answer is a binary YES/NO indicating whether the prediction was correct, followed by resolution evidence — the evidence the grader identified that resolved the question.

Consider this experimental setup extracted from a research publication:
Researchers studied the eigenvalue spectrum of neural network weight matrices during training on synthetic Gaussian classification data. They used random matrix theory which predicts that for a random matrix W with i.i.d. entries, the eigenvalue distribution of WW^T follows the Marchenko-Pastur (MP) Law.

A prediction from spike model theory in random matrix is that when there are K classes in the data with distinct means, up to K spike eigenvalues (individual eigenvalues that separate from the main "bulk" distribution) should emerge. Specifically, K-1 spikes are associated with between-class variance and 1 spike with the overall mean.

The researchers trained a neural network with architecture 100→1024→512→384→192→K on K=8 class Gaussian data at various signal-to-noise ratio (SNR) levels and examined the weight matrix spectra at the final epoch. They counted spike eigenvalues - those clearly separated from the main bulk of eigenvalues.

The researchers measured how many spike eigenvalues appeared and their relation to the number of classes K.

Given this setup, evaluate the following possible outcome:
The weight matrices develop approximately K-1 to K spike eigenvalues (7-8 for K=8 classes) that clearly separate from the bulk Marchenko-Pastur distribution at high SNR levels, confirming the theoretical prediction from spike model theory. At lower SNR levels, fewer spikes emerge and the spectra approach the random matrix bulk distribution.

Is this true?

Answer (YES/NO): NO